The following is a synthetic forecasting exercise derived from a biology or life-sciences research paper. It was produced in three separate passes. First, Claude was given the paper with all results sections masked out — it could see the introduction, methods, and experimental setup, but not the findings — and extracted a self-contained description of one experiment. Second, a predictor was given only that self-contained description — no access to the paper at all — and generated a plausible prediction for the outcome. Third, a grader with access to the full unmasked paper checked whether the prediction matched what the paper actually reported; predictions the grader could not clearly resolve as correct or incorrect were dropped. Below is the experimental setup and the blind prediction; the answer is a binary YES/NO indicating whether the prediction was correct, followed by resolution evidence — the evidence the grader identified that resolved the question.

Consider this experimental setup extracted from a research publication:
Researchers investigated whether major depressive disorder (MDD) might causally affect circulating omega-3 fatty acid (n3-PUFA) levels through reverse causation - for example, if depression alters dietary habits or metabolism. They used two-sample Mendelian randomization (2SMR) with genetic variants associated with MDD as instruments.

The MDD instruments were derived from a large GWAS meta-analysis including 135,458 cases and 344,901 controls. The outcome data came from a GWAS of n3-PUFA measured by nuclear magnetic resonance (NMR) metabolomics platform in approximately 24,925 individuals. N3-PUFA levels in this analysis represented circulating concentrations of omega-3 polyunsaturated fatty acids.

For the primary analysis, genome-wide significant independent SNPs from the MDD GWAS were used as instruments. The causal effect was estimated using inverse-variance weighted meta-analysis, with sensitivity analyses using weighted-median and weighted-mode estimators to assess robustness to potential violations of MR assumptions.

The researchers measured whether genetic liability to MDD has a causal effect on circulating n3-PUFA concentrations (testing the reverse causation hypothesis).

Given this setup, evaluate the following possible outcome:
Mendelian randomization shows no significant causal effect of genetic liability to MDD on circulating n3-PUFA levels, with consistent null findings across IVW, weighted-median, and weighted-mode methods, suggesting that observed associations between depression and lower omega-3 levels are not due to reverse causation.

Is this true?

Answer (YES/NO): YES